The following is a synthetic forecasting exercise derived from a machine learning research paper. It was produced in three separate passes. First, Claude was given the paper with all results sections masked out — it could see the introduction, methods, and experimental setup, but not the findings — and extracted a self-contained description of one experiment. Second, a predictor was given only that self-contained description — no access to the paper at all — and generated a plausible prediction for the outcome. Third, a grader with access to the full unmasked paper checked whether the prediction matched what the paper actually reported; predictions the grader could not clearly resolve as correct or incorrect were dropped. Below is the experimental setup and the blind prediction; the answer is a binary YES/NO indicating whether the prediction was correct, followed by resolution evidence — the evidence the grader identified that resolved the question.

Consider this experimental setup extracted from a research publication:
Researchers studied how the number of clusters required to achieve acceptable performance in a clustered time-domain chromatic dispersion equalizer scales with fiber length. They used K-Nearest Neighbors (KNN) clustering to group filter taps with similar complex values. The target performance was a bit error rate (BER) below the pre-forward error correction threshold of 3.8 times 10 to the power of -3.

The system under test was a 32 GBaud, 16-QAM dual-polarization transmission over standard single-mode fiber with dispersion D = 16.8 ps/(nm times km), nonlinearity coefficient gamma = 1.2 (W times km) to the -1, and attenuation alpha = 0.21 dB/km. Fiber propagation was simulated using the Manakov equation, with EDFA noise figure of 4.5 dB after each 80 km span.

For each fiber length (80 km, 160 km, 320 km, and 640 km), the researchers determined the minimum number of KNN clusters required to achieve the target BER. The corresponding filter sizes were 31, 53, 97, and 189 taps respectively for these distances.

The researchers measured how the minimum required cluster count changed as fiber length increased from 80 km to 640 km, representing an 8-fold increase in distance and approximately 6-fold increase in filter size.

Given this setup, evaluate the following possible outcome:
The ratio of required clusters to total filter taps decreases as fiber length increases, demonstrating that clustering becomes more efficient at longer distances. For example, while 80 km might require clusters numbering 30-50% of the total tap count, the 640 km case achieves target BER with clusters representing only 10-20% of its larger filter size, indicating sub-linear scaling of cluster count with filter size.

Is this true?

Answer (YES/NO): NO